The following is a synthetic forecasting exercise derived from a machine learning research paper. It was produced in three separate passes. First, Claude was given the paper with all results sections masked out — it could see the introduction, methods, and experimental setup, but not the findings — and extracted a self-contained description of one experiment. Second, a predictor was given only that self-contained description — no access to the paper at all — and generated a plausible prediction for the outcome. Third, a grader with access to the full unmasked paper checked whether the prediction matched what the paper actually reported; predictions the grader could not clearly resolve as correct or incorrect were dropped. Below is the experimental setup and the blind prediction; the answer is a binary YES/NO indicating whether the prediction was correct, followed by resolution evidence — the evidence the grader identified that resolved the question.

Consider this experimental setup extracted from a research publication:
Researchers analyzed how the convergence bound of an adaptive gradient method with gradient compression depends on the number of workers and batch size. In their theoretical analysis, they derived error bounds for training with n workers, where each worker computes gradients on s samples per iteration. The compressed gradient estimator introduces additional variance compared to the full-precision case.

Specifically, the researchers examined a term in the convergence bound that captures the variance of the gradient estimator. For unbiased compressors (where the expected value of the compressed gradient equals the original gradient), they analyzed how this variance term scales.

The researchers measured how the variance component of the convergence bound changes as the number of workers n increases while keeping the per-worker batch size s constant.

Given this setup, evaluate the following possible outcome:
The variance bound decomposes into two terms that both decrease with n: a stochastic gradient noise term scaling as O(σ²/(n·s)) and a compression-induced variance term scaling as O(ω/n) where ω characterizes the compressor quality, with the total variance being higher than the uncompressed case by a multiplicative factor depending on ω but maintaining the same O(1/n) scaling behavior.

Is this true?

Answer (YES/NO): NO